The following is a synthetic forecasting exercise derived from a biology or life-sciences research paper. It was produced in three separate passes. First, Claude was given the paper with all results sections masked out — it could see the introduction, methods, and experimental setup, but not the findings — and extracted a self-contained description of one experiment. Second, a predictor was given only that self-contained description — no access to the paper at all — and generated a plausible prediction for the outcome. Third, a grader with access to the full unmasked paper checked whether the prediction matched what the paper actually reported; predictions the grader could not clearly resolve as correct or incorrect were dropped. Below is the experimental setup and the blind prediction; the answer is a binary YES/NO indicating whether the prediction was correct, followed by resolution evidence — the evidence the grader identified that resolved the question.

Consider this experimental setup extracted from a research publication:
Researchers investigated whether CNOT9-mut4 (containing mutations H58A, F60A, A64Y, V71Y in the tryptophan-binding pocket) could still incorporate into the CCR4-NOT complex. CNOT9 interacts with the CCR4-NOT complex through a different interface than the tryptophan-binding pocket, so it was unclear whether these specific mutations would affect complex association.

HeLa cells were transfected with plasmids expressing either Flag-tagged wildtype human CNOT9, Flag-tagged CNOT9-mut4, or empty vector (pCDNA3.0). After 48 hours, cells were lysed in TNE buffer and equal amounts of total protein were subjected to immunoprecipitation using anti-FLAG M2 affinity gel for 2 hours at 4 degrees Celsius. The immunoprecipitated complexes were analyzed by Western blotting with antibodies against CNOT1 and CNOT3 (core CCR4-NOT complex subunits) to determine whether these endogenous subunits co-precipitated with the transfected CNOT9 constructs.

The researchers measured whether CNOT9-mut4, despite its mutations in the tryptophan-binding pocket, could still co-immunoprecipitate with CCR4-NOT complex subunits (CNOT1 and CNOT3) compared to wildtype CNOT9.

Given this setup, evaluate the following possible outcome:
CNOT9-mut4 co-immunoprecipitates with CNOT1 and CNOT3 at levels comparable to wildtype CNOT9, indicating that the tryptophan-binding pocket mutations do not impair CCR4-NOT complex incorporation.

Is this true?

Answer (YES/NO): NO